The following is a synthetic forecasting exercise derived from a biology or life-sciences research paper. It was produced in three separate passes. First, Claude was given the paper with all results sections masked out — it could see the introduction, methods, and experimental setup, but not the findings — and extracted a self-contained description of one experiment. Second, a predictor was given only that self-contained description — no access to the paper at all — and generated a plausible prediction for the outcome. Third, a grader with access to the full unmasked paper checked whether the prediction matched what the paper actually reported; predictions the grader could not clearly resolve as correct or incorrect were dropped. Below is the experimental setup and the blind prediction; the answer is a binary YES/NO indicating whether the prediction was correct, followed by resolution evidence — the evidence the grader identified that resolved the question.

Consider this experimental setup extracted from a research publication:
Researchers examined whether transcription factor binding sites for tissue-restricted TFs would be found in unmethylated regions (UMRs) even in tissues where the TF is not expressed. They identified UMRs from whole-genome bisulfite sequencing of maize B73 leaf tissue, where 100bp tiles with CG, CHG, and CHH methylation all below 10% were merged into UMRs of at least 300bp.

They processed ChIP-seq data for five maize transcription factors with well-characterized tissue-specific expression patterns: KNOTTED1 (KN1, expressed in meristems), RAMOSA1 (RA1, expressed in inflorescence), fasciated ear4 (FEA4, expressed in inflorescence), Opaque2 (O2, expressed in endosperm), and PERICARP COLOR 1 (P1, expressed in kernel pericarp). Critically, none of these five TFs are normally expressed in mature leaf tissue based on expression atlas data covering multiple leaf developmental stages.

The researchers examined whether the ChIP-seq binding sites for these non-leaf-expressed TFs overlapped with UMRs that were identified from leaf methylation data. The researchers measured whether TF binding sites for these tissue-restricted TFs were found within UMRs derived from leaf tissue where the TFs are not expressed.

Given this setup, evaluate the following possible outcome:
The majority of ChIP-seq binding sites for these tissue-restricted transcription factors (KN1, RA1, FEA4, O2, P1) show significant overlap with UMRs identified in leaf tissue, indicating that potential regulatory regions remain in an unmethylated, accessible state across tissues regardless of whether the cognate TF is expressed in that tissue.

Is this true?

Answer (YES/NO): NO